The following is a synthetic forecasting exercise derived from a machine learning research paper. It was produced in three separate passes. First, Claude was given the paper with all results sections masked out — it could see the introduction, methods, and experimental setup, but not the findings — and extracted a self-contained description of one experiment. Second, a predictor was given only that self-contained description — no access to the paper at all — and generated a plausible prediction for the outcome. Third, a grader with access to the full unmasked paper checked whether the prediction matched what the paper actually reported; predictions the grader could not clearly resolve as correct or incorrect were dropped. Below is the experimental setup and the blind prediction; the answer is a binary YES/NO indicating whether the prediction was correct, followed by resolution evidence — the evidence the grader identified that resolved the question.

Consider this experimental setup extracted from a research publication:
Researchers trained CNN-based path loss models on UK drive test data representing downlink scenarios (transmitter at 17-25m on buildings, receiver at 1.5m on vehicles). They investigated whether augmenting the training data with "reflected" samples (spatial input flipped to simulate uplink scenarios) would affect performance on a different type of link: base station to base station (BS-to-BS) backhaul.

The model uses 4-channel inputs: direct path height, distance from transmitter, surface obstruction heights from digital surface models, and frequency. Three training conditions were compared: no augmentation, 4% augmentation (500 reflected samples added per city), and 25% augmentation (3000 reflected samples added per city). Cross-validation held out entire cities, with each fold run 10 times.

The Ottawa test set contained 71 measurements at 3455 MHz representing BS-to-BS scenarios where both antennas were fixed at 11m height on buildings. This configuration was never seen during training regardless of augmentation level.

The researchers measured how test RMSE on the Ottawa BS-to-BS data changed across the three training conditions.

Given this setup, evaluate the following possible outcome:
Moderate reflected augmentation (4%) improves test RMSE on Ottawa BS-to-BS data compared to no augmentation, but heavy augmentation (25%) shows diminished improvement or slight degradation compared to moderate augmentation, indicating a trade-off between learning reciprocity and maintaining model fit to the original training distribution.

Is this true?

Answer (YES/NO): NO